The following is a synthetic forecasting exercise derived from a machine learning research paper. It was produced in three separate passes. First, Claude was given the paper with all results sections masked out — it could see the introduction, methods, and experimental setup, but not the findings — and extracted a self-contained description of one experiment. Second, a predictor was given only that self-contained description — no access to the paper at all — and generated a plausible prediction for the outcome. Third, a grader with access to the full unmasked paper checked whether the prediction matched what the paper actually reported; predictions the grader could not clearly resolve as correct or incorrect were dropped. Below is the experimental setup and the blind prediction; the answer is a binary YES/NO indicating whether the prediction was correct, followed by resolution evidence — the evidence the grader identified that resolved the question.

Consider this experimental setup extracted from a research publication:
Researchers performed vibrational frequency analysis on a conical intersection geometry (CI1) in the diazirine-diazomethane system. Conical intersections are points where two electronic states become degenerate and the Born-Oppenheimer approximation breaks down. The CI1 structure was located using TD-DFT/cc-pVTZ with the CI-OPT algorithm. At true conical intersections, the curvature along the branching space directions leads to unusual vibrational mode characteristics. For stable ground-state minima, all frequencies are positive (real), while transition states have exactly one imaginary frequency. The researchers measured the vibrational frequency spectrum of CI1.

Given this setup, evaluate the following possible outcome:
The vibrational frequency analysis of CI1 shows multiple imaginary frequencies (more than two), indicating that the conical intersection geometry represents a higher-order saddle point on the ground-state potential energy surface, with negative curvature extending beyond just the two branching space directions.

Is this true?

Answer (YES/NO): NO